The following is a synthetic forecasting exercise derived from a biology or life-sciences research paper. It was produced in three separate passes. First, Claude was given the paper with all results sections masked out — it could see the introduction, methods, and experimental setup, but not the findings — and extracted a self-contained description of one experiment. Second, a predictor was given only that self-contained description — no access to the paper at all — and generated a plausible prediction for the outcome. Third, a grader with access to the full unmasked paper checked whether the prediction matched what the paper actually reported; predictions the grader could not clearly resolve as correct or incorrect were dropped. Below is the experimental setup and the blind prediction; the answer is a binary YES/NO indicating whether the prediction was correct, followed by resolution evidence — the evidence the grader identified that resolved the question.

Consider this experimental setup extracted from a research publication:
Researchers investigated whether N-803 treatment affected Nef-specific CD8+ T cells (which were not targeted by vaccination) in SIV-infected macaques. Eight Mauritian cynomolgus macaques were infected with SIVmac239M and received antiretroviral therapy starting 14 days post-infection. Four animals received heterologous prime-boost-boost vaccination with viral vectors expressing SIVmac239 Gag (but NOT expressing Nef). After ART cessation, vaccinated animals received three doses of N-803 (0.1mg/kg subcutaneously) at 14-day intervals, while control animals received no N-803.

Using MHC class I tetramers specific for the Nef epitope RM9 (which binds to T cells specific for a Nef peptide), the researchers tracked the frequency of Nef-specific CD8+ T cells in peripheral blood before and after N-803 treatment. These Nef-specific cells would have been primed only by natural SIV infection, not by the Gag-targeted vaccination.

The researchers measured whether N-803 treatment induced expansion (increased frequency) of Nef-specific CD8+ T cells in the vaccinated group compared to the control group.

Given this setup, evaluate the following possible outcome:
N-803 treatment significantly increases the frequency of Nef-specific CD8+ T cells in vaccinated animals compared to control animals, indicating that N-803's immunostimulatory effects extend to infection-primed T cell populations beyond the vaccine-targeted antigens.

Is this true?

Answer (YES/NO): NO